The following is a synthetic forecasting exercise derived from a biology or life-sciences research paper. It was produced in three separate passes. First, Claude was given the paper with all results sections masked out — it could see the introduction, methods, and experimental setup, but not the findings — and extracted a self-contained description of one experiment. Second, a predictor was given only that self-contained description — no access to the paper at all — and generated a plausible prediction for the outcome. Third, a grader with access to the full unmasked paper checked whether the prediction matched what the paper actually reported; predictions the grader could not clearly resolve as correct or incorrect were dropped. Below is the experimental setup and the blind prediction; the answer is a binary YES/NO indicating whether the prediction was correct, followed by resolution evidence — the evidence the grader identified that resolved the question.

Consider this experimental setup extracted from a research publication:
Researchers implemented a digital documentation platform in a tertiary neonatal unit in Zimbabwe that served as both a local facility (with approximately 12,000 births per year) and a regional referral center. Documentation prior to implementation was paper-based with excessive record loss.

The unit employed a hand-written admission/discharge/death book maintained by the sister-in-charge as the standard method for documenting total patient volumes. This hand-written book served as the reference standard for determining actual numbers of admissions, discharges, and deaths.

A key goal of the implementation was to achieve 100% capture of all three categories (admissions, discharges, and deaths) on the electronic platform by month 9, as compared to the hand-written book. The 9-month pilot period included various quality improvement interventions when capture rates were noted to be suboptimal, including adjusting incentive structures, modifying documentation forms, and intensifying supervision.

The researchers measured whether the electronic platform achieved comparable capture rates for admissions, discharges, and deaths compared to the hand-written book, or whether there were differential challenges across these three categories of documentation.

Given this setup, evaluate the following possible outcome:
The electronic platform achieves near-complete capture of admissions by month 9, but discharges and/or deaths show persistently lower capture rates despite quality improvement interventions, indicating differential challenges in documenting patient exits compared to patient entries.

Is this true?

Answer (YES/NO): YES